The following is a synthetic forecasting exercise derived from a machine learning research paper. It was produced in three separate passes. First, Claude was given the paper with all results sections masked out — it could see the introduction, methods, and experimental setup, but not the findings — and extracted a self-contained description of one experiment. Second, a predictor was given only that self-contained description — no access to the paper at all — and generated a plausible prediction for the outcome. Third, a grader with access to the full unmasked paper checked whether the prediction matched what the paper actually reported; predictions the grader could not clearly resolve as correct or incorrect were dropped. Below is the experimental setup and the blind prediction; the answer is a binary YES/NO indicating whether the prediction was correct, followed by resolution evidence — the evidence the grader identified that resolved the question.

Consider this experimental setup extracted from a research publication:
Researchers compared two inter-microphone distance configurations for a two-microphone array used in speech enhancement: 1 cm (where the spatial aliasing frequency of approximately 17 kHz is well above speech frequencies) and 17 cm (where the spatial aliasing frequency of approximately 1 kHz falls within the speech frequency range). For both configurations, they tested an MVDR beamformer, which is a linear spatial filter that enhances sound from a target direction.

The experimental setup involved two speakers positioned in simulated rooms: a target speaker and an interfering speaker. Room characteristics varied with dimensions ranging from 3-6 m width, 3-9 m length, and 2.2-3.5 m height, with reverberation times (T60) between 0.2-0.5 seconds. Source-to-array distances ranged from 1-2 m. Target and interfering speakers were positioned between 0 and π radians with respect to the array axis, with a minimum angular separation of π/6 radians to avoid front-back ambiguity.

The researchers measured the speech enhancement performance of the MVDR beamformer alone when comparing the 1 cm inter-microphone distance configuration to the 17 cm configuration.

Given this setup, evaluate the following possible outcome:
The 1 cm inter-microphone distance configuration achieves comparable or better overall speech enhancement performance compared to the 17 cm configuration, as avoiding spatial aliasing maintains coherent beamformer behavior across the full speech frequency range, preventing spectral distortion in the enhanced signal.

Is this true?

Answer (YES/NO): YES